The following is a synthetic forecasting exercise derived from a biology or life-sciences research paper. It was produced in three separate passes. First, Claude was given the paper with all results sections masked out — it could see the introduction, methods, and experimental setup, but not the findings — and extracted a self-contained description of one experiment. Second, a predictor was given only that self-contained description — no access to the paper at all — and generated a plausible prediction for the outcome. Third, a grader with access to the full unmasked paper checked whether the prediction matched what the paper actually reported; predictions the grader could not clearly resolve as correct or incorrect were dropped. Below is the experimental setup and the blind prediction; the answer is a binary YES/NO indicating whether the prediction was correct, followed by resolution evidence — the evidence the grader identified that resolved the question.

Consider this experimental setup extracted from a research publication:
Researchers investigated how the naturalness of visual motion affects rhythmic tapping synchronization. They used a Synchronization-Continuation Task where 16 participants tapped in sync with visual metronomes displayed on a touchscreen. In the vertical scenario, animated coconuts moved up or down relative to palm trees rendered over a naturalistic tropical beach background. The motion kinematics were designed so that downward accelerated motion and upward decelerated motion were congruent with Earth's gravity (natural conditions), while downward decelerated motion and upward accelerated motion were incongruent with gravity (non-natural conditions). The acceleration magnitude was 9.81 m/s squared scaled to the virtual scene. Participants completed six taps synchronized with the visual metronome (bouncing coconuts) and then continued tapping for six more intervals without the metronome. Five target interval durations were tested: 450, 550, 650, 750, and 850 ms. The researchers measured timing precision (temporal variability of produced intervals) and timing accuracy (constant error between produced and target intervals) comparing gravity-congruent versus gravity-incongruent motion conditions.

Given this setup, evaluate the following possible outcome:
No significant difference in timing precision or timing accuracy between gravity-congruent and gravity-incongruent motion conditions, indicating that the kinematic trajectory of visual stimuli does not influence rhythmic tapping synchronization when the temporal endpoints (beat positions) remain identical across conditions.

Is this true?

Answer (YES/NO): NO